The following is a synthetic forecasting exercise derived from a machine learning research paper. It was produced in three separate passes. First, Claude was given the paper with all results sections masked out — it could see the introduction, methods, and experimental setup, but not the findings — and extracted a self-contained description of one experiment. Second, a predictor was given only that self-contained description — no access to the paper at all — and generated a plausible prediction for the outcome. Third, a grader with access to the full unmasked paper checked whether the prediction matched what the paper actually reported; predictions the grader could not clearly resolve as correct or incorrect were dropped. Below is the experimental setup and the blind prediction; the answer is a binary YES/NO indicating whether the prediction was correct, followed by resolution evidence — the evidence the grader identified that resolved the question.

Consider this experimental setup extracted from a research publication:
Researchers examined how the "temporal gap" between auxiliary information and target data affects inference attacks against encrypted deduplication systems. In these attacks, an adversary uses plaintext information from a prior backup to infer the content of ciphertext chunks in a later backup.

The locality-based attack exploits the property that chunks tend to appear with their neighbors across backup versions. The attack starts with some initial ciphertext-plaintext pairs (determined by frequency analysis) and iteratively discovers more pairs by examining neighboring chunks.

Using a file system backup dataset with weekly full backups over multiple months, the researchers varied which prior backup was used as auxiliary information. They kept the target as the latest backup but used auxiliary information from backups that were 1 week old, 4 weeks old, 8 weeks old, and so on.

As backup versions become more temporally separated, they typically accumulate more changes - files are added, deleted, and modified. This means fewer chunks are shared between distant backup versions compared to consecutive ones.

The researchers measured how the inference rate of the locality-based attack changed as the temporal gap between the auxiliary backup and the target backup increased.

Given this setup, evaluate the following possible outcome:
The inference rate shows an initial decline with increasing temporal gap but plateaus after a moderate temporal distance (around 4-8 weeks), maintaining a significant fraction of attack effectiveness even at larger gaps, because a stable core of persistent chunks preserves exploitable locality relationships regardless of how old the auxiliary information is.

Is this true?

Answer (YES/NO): NO